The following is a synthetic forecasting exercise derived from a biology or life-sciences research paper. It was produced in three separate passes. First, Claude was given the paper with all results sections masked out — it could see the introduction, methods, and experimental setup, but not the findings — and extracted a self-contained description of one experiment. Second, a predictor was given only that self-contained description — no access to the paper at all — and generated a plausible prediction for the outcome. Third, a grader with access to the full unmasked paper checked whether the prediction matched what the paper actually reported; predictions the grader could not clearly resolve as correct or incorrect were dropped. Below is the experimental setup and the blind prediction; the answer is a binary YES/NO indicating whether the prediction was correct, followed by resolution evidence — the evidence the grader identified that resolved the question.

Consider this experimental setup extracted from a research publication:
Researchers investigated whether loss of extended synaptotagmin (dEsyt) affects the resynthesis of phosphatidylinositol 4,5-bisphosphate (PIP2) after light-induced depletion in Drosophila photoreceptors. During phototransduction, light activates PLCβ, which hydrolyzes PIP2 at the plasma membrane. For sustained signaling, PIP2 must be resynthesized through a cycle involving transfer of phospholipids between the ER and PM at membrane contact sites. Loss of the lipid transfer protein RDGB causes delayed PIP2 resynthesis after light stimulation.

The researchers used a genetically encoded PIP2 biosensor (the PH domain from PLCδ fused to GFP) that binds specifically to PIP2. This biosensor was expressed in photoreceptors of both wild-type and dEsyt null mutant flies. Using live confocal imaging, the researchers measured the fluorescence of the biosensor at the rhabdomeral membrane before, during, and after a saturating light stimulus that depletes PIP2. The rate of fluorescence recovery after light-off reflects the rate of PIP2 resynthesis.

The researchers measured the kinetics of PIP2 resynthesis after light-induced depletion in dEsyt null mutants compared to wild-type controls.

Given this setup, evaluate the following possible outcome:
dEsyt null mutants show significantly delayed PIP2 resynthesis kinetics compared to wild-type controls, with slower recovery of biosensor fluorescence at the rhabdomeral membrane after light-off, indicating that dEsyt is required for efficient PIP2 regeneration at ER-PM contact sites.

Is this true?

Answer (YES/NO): NO